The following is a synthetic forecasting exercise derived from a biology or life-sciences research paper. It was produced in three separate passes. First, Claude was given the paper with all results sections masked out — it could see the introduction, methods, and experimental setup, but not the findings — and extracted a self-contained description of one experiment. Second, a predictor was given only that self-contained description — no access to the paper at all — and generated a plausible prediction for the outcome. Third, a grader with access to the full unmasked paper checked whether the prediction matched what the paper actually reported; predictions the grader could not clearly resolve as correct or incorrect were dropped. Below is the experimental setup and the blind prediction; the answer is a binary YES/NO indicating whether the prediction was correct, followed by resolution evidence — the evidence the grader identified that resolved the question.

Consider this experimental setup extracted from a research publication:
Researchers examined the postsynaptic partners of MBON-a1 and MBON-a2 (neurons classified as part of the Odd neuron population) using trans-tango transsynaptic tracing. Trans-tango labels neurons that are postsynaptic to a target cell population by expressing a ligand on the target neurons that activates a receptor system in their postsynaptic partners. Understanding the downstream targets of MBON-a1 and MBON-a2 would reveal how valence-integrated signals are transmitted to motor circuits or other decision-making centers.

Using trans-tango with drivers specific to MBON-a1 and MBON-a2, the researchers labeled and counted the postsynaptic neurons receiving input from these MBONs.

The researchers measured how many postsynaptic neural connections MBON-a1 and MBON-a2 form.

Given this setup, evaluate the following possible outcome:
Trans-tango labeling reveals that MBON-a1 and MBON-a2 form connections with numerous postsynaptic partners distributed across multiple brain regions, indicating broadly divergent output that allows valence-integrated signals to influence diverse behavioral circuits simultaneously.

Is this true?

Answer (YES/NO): NO